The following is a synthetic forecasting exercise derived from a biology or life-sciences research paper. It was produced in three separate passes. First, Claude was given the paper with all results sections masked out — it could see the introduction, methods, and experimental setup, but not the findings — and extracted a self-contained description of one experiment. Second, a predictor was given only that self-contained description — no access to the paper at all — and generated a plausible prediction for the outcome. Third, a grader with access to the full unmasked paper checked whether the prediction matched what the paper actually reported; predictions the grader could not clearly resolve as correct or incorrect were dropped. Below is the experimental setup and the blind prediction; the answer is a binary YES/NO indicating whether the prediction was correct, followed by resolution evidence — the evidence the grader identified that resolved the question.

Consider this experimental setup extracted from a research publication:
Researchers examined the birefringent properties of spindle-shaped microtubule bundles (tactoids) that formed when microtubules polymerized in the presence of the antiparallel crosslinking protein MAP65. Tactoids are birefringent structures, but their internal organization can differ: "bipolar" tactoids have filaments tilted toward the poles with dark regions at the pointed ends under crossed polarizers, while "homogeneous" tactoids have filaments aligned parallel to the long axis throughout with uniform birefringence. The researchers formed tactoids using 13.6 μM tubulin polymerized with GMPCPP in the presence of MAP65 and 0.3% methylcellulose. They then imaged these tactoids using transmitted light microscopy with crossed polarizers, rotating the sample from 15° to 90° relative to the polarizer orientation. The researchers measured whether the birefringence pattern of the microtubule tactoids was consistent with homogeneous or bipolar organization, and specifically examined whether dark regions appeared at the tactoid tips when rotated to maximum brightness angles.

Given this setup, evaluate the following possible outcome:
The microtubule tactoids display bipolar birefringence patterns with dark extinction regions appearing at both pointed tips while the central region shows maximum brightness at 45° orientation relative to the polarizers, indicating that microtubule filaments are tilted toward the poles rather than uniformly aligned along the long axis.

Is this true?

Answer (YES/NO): NO